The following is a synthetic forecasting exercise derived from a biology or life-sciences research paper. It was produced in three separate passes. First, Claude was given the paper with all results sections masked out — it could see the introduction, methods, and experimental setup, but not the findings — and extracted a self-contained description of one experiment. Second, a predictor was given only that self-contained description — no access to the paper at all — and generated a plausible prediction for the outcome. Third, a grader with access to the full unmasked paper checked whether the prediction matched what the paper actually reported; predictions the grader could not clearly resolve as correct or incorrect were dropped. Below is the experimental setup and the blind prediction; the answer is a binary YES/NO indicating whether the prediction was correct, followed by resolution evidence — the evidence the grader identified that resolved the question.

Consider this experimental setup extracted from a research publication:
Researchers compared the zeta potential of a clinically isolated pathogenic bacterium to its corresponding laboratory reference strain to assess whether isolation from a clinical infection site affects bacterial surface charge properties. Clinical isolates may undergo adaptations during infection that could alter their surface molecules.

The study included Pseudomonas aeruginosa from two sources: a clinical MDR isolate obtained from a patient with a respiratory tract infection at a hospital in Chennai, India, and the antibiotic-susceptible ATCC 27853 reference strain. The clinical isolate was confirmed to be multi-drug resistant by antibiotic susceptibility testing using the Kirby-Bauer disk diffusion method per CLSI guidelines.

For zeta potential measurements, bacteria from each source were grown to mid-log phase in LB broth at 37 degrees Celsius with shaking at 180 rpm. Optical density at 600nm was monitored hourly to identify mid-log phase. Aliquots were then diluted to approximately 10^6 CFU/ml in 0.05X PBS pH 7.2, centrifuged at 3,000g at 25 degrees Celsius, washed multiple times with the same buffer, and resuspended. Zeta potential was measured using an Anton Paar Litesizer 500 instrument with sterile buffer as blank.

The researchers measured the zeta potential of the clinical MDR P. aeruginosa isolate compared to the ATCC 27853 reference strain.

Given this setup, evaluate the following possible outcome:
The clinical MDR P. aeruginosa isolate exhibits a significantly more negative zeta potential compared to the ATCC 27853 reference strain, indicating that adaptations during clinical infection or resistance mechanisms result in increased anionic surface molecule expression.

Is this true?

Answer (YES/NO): NO